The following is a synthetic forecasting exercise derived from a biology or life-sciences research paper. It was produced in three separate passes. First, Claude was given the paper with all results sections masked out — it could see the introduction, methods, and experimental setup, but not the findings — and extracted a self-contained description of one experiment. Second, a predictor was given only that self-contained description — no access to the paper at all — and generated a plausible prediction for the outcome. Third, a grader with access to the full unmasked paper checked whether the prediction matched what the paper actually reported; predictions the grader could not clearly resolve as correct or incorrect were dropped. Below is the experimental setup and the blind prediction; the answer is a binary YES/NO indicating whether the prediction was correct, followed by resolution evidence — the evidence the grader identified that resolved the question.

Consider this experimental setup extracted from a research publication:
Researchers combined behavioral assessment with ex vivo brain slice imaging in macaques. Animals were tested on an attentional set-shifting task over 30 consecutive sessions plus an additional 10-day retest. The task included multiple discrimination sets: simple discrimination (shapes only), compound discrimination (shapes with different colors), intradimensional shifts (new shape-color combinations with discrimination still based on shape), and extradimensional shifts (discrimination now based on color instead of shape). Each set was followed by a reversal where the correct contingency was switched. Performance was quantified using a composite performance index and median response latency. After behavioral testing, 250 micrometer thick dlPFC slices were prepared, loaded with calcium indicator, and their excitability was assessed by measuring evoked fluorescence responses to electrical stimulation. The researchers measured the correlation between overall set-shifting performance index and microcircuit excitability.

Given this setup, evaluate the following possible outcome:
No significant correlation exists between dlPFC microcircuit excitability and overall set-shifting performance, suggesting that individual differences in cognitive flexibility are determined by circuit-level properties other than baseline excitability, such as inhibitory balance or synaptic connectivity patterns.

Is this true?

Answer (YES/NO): NO